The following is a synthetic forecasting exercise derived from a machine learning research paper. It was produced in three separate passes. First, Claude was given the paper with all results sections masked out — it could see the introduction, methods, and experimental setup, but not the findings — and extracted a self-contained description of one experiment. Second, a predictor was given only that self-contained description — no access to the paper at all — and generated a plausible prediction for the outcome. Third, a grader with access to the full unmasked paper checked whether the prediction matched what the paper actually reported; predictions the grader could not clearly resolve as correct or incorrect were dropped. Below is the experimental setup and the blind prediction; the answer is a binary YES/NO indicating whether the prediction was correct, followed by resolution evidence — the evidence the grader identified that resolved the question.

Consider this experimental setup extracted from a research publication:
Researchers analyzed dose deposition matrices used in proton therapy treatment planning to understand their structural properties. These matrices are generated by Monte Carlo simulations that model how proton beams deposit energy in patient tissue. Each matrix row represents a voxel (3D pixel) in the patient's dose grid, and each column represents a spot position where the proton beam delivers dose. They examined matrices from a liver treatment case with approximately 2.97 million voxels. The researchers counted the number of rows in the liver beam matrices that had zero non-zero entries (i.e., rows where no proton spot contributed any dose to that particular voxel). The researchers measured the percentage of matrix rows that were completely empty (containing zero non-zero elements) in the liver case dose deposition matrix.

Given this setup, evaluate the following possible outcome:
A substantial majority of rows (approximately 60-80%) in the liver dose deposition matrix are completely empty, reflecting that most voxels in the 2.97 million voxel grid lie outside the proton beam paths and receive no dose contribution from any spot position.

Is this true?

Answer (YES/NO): YES